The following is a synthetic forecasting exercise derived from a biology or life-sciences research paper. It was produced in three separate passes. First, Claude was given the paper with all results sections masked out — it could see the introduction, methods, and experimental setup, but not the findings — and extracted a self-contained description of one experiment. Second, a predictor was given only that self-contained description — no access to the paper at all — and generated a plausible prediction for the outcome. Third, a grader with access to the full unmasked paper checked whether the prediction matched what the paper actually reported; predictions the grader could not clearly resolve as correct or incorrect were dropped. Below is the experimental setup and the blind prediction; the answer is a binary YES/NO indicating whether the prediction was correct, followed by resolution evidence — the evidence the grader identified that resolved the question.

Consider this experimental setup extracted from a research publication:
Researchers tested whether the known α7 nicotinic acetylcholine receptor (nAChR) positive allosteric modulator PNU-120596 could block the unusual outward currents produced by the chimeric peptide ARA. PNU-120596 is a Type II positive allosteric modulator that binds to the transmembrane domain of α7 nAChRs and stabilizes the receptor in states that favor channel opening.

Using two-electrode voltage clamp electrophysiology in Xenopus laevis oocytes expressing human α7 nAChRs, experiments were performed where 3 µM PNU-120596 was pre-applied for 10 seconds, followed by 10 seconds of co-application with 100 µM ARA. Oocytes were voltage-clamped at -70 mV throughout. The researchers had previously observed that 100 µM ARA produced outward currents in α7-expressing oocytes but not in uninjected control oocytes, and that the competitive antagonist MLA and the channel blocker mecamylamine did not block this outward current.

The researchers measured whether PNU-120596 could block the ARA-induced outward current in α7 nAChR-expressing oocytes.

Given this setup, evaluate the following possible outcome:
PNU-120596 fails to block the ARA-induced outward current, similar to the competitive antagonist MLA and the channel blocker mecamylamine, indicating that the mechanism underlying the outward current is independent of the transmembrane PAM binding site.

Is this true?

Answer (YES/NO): YES